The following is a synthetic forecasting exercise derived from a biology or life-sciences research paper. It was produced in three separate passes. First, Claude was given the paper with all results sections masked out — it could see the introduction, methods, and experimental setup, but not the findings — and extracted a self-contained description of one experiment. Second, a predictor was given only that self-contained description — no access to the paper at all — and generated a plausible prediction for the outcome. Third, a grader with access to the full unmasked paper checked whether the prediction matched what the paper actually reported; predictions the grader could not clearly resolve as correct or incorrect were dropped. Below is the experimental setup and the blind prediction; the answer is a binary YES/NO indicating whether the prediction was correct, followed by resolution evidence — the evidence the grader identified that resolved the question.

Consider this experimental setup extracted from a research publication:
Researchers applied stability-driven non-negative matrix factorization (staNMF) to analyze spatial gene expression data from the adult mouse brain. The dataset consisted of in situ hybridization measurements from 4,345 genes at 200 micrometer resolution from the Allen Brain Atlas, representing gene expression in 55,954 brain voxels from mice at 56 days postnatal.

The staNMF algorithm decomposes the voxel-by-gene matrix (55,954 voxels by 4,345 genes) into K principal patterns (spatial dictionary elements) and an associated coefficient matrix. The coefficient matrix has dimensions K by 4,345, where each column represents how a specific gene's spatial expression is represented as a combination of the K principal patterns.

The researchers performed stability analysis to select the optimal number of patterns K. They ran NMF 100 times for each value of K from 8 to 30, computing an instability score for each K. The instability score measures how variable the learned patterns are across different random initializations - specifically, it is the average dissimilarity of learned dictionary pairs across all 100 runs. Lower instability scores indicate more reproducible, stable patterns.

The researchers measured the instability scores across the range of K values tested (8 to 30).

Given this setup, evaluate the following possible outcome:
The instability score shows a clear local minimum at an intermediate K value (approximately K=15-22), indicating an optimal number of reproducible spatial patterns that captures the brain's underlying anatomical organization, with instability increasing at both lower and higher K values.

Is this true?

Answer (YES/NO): NO